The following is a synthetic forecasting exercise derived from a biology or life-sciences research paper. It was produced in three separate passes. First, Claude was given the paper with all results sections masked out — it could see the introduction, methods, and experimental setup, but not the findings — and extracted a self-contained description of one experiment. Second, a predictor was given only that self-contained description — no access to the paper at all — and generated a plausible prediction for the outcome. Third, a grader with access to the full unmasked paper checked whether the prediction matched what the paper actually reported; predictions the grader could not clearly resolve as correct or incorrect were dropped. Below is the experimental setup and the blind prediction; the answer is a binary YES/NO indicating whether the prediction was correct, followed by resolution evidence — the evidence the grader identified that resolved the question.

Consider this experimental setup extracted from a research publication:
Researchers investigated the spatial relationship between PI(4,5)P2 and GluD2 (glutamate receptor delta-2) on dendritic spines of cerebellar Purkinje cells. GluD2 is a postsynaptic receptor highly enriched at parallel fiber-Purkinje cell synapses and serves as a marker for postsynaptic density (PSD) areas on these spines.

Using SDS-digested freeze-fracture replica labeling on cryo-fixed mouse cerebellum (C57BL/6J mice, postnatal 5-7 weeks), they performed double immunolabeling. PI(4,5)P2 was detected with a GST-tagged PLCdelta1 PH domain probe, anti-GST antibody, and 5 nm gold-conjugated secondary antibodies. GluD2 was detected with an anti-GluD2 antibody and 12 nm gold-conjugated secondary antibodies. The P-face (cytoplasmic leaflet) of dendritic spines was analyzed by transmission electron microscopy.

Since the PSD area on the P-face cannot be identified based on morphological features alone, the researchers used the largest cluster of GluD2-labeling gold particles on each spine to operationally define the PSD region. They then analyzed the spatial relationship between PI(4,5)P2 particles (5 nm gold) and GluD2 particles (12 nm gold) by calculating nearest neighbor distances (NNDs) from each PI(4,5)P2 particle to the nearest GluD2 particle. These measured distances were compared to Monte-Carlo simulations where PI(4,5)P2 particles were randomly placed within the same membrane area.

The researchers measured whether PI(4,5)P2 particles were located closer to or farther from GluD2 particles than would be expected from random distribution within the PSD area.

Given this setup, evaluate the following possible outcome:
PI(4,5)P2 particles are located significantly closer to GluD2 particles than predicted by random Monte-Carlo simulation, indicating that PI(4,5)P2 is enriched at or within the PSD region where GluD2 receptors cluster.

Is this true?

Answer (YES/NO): NO